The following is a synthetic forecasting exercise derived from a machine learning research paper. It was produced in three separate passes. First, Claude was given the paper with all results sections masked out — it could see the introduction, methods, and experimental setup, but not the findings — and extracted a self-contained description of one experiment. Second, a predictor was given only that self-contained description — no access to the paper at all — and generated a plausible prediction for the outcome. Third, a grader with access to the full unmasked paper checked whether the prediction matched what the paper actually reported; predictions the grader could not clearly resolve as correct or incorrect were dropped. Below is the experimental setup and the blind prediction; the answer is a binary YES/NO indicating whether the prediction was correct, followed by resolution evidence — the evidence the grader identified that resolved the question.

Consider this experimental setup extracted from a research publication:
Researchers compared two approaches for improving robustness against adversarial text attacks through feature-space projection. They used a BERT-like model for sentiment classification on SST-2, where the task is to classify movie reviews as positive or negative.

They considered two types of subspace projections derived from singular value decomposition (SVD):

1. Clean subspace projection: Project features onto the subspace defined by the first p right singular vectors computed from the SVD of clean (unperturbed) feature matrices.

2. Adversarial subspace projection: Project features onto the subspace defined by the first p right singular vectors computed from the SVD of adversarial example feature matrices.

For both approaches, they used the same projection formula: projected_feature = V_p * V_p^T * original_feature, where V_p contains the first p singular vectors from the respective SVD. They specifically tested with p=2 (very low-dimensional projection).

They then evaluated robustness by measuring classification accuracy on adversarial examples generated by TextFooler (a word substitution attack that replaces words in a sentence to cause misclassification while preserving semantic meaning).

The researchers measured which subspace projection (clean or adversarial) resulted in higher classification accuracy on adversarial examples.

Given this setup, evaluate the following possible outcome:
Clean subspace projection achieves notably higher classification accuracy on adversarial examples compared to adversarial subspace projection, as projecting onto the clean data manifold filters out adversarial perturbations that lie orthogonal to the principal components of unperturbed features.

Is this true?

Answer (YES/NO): YES